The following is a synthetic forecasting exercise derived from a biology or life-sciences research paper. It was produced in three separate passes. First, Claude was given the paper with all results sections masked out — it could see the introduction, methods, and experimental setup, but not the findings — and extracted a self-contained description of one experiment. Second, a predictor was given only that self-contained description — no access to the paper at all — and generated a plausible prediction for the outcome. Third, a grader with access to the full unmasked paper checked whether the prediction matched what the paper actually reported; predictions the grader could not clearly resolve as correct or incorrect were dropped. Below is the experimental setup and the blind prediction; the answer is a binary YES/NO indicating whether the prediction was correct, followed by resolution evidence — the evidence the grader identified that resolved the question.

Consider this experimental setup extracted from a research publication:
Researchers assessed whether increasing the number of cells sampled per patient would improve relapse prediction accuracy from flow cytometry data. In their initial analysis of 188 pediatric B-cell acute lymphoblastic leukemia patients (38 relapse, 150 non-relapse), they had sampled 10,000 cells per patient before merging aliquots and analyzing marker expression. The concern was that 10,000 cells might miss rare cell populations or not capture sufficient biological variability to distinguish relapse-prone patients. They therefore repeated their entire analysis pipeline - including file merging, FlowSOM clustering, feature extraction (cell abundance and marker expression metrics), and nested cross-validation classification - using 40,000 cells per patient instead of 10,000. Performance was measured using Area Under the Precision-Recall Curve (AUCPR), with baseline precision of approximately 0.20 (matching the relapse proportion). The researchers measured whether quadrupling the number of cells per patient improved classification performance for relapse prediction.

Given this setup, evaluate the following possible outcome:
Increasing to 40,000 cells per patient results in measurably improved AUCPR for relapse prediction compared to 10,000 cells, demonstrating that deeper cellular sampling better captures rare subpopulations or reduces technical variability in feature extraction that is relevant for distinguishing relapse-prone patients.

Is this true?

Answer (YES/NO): NO